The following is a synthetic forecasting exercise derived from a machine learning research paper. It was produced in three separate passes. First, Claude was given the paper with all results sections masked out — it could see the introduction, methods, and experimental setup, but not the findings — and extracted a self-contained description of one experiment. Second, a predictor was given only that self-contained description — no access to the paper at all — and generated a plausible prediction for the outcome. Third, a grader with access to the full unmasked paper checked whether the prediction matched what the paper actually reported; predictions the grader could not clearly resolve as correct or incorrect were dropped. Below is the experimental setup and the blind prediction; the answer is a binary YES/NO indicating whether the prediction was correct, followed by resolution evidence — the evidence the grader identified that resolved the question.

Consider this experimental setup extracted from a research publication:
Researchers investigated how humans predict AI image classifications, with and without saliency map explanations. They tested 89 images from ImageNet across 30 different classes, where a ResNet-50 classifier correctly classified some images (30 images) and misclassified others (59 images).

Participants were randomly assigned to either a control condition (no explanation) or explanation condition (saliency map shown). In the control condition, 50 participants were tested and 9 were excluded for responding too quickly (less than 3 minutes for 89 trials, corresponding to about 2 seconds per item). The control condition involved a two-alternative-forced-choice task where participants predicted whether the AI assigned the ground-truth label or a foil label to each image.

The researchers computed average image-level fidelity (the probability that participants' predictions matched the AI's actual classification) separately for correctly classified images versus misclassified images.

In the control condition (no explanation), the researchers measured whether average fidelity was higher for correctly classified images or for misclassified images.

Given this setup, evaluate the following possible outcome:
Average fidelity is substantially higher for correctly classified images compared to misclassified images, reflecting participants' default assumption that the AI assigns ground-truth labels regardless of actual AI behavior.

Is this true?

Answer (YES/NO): YES